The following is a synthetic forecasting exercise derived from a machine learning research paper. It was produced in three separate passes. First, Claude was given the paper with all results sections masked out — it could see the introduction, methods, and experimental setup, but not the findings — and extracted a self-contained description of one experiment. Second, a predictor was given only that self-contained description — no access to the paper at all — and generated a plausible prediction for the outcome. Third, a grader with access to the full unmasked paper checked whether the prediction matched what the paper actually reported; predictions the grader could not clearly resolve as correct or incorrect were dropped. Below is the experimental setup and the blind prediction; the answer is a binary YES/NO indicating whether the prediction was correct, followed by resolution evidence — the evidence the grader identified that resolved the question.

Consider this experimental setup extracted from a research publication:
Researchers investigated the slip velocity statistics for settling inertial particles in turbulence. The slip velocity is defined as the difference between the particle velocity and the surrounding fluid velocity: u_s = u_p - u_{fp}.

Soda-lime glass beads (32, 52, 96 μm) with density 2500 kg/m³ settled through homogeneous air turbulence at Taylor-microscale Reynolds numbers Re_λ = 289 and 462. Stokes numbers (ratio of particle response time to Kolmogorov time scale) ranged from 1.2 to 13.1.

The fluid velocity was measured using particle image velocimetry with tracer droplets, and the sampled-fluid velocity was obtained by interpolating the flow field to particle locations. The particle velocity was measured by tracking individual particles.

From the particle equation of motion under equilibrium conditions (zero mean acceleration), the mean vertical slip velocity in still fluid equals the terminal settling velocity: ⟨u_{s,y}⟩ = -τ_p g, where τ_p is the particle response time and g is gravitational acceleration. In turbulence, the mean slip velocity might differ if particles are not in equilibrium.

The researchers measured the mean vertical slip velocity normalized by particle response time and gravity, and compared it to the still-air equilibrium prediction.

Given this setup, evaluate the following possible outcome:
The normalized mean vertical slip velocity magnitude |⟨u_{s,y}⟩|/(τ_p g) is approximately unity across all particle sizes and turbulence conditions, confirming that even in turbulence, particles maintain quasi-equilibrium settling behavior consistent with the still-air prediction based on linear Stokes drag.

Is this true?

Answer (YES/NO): NO